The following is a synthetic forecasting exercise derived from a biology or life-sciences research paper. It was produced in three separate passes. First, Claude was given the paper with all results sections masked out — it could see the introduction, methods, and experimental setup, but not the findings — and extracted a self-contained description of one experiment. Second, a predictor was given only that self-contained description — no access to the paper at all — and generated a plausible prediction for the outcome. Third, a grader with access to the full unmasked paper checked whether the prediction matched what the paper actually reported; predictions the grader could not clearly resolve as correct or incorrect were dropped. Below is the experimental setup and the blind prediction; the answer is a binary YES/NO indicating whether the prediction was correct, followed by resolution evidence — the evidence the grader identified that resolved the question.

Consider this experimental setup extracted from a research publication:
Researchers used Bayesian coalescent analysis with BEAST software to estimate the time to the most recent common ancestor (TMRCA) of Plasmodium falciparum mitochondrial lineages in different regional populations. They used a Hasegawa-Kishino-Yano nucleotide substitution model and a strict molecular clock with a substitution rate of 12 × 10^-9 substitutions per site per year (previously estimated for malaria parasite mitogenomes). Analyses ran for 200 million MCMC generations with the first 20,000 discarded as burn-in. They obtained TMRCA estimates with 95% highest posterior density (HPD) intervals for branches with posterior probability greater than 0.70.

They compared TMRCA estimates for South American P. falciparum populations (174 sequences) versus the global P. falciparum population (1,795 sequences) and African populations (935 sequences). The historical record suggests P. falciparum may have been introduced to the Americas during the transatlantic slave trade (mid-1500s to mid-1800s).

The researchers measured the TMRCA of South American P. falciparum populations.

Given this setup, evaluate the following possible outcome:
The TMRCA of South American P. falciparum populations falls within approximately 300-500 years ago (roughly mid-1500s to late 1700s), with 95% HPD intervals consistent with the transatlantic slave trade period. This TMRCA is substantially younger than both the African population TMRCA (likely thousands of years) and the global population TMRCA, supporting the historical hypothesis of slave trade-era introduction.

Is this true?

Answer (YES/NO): NO